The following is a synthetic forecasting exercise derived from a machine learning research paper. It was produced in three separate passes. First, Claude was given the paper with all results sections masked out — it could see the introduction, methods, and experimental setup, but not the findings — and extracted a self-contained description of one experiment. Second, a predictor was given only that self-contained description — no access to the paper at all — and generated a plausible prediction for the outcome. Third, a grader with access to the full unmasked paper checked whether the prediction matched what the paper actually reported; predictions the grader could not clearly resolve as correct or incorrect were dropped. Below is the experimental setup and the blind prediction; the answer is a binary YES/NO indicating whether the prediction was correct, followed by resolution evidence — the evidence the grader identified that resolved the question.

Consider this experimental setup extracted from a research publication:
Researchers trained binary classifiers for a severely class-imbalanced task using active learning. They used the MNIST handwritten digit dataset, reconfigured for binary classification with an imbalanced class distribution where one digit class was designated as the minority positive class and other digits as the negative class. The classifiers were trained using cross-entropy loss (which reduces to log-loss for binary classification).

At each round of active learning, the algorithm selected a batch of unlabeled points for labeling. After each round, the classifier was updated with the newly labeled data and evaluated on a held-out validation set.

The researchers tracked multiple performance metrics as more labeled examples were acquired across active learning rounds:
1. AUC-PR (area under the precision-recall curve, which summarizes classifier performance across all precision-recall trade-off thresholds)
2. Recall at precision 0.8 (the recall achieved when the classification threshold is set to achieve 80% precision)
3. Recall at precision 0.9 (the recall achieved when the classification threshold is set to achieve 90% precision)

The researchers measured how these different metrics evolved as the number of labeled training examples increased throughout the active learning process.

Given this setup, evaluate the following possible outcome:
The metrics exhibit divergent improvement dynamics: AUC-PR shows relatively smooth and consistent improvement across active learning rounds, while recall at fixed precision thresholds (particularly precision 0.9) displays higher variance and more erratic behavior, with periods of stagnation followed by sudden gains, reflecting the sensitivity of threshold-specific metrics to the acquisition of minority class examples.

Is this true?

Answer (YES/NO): NO